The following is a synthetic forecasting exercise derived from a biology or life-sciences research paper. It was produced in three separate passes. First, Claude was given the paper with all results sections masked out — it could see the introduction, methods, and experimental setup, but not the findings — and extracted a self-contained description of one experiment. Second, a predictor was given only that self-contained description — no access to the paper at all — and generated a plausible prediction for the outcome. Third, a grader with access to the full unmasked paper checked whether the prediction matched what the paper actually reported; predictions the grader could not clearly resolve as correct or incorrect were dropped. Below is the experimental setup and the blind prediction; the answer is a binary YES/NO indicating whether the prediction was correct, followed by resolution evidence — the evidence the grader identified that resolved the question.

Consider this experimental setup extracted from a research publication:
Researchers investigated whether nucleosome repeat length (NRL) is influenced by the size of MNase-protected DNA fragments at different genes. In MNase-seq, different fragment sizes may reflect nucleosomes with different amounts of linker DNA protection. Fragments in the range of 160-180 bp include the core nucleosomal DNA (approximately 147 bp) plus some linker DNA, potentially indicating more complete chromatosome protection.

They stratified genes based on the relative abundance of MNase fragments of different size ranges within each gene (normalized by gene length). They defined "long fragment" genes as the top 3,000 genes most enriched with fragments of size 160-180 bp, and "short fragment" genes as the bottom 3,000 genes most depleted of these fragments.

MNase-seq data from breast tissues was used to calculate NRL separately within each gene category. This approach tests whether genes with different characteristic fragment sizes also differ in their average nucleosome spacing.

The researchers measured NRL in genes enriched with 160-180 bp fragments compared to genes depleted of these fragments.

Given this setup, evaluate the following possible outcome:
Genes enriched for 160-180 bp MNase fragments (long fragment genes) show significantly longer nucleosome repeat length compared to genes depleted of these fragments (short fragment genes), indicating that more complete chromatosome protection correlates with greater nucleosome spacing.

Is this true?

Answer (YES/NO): YES